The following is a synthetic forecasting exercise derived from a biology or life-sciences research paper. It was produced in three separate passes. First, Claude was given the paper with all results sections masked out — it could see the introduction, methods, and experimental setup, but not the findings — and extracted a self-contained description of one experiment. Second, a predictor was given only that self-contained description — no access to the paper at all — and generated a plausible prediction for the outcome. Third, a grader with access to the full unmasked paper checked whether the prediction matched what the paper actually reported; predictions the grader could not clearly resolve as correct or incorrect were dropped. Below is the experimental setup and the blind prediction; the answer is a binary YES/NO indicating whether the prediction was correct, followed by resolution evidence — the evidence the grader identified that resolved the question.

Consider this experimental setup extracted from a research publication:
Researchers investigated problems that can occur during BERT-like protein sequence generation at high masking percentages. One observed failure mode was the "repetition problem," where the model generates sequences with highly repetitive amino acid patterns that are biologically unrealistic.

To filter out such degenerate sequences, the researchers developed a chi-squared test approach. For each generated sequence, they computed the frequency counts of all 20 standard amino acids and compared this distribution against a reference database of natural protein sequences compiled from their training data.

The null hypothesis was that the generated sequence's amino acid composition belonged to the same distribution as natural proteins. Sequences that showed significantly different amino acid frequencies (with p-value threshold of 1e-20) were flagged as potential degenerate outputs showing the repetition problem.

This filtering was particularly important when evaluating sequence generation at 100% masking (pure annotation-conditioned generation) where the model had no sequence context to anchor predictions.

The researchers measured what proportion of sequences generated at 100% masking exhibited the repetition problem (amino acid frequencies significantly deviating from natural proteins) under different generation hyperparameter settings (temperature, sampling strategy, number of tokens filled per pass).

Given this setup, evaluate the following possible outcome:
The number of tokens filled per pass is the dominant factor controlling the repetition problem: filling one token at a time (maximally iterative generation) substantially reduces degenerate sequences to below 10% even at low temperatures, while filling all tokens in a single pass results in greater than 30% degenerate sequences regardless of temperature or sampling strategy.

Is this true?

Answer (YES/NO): NO